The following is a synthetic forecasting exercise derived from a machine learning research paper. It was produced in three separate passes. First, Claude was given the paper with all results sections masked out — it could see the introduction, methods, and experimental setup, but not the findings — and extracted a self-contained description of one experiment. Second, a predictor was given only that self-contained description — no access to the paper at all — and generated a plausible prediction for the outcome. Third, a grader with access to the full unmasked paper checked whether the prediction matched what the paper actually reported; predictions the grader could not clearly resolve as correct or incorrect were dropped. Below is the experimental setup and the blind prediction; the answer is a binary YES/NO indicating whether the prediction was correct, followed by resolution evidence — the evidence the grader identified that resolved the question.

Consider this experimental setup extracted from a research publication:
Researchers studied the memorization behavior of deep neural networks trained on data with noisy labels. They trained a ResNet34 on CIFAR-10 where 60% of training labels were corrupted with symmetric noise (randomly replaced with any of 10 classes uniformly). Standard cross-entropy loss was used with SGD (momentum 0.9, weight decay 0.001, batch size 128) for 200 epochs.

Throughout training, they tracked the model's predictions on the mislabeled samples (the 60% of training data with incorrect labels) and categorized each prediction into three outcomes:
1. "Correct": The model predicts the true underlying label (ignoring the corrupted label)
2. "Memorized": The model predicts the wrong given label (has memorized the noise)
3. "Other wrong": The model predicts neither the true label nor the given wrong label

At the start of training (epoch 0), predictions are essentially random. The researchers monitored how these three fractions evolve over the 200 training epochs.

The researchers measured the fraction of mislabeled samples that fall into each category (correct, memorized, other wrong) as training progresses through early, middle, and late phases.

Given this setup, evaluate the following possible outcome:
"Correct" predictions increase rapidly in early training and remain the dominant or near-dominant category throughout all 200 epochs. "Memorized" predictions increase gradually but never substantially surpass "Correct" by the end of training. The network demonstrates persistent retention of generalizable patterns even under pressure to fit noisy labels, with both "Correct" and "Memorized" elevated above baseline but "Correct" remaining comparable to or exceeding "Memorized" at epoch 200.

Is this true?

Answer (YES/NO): NO